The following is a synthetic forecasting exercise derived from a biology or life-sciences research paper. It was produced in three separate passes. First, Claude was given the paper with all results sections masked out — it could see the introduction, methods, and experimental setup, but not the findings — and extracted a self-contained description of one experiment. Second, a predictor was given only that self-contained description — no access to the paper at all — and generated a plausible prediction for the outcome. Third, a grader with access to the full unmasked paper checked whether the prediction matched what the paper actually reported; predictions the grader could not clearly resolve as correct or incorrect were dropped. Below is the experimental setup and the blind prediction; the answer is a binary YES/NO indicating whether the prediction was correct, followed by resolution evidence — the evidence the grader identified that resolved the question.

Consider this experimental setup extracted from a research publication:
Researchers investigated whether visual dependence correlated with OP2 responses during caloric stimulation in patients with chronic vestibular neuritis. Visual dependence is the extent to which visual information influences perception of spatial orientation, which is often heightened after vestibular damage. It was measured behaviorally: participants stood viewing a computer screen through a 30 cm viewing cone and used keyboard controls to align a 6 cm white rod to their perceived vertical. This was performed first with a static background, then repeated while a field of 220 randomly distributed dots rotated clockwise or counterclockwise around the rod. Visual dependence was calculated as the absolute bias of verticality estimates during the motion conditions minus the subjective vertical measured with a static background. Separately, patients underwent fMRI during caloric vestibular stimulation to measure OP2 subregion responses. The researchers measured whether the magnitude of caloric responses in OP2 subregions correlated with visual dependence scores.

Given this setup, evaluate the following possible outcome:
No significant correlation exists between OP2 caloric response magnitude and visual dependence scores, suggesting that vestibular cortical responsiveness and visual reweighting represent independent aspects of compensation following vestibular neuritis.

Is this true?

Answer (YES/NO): YES